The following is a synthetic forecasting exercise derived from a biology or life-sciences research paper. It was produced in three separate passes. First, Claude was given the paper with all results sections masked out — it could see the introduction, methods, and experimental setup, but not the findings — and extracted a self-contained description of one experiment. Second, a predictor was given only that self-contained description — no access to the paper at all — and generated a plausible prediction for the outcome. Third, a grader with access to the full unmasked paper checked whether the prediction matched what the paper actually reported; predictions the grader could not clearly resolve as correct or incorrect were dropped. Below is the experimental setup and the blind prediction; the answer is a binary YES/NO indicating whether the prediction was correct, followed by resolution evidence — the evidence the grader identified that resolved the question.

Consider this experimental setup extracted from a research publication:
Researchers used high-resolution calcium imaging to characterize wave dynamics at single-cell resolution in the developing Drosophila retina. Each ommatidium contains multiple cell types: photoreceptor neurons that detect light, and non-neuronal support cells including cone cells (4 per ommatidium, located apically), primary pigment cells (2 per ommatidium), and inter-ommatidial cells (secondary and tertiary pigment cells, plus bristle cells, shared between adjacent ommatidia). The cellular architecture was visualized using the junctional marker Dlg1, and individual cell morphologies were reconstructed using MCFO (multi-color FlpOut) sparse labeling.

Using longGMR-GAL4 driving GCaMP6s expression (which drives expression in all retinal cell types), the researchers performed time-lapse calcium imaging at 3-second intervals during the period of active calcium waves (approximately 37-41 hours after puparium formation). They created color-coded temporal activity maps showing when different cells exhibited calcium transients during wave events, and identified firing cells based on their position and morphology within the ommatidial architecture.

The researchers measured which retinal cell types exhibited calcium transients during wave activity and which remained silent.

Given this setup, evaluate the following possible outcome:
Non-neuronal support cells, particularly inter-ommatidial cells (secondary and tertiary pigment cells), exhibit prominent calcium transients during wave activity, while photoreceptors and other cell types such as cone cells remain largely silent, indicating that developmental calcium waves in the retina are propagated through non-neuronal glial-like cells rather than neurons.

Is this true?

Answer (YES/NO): NO